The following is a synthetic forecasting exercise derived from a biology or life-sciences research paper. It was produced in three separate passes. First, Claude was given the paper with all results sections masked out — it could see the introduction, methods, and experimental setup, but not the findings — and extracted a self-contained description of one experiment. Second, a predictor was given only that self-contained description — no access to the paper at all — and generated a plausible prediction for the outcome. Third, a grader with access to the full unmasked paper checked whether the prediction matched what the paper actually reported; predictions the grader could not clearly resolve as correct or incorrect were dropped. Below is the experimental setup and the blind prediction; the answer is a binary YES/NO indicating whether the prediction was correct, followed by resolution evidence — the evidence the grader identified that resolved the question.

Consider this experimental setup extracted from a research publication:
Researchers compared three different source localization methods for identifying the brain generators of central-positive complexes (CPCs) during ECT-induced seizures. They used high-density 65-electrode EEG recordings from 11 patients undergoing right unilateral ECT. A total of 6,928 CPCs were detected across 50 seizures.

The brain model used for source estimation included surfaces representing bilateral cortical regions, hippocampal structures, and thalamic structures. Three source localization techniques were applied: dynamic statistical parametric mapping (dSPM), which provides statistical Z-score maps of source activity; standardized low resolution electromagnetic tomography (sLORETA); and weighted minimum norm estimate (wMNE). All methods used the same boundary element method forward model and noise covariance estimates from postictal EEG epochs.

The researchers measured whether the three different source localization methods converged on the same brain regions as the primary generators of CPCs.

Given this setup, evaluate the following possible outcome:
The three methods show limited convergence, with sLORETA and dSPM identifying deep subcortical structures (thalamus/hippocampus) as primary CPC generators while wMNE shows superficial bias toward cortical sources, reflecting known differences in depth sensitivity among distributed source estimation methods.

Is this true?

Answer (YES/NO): NO